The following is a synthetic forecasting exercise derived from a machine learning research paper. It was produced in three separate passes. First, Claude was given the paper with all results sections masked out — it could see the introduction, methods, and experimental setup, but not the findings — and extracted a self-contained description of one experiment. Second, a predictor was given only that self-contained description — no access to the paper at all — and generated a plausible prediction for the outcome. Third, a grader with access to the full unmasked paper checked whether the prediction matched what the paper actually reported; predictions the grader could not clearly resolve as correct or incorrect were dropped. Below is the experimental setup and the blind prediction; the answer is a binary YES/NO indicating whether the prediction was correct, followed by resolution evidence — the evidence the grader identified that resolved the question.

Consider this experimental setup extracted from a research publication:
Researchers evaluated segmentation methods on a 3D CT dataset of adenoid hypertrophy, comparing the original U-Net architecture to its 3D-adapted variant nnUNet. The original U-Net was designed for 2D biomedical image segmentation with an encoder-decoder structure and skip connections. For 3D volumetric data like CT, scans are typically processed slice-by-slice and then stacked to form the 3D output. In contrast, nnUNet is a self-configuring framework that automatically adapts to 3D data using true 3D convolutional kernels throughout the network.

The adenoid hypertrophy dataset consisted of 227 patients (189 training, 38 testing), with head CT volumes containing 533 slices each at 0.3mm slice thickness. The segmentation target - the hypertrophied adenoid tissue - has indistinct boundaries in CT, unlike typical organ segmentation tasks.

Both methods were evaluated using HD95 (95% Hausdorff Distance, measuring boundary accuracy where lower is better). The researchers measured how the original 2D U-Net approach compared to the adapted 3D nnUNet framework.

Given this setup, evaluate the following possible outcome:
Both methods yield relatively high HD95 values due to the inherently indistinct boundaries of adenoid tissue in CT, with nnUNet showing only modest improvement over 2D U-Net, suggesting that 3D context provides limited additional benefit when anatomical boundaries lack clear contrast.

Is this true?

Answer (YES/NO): NO